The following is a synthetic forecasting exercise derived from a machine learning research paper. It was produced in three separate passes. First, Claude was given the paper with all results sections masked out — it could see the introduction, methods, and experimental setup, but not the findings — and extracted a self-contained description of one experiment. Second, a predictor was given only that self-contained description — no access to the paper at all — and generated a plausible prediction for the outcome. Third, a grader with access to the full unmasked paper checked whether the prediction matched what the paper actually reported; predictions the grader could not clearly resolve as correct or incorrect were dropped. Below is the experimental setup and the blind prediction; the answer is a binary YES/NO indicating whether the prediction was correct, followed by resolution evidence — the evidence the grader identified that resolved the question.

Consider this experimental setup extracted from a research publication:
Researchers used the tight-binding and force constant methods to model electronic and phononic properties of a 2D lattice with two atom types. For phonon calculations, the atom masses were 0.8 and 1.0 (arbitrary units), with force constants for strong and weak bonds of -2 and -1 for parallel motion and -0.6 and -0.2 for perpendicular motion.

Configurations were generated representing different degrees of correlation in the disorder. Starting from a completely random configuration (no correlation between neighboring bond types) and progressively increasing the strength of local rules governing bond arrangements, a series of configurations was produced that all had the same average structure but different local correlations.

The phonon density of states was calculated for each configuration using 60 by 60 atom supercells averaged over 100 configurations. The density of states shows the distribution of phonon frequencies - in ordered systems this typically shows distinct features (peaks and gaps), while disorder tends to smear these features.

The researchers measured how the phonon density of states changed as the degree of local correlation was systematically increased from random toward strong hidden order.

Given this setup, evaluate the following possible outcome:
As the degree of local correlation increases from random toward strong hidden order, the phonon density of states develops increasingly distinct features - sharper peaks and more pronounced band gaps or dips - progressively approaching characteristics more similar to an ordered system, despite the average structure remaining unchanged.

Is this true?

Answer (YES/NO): NO